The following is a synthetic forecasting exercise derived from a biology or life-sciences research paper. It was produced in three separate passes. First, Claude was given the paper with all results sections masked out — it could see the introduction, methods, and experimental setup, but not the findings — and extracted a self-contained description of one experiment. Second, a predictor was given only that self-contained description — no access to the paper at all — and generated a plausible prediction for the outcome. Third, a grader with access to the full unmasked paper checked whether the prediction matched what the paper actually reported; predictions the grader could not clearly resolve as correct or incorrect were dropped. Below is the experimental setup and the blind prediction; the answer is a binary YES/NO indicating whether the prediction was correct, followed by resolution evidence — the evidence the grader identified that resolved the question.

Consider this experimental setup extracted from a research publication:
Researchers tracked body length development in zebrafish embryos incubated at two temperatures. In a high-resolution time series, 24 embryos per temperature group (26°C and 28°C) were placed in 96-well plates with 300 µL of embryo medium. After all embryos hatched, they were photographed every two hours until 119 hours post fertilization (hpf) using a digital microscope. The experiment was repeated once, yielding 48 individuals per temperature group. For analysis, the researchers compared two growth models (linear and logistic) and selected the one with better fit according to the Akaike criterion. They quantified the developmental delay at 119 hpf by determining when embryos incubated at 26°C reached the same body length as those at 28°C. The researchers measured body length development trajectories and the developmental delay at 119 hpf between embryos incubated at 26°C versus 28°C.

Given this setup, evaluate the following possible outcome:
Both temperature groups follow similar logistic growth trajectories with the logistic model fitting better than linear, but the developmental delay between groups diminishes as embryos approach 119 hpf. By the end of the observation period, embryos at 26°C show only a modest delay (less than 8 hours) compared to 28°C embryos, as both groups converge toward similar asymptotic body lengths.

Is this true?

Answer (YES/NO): NO